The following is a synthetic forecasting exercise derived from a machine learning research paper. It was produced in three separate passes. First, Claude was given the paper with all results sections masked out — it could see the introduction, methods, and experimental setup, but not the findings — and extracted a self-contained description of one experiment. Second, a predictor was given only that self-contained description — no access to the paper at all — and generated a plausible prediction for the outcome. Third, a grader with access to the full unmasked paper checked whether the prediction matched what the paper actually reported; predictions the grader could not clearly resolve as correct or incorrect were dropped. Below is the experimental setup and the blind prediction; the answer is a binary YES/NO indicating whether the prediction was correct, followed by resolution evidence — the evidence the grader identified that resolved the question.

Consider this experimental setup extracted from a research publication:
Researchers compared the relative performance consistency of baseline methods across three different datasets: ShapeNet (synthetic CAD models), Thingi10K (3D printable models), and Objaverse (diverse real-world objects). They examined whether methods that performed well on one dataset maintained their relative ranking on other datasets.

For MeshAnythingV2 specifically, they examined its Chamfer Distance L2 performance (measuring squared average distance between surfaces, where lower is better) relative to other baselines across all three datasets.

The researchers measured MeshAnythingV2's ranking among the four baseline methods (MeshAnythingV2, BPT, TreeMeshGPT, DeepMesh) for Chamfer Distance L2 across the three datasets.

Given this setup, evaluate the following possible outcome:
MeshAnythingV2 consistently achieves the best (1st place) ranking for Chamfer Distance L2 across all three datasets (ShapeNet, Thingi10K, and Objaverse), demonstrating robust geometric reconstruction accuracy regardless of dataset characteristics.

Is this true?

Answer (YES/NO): NO